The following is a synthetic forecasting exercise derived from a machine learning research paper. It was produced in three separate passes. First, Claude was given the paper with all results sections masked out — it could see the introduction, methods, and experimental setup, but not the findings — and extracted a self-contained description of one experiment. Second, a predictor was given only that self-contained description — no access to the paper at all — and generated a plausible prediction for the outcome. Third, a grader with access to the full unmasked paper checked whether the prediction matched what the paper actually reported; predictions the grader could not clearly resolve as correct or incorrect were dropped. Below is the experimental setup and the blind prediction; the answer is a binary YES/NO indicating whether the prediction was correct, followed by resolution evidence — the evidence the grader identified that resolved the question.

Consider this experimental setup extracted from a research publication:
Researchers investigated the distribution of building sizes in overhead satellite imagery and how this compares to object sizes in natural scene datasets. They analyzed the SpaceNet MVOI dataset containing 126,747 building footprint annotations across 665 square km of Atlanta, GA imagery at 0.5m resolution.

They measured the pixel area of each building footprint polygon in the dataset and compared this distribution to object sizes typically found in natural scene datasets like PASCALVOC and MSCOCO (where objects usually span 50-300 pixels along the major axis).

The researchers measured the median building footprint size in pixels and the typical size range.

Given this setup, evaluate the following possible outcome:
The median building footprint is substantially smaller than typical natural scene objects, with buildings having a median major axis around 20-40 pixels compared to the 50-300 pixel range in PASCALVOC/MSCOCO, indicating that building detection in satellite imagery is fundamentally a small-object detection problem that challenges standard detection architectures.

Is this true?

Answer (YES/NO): NO